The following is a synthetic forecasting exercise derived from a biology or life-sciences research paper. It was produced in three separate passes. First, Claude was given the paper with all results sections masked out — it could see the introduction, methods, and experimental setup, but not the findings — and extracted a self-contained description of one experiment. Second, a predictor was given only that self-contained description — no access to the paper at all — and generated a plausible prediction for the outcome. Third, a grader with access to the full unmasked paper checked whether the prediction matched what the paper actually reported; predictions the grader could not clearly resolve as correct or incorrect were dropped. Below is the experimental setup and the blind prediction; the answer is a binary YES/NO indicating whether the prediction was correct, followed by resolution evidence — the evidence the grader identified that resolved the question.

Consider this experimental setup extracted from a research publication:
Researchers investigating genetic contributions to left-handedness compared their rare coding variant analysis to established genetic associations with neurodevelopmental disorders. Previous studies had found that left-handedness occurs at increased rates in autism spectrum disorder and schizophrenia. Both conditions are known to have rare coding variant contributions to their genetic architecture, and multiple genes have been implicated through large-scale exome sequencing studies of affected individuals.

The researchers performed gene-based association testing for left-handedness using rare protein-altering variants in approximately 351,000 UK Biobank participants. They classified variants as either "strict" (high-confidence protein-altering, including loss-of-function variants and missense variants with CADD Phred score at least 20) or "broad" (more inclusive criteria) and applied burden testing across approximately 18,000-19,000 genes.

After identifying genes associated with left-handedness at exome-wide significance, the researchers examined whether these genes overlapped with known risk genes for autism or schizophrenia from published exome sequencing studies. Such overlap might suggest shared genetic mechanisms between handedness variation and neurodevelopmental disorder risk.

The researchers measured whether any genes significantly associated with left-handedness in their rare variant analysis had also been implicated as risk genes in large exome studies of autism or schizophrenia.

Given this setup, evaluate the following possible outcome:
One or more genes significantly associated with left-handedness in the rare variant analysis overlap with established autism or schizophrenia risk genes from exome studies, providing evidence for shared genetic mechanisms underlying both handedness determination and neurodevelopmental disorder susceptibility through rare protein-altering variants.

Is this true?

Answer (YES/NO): YES